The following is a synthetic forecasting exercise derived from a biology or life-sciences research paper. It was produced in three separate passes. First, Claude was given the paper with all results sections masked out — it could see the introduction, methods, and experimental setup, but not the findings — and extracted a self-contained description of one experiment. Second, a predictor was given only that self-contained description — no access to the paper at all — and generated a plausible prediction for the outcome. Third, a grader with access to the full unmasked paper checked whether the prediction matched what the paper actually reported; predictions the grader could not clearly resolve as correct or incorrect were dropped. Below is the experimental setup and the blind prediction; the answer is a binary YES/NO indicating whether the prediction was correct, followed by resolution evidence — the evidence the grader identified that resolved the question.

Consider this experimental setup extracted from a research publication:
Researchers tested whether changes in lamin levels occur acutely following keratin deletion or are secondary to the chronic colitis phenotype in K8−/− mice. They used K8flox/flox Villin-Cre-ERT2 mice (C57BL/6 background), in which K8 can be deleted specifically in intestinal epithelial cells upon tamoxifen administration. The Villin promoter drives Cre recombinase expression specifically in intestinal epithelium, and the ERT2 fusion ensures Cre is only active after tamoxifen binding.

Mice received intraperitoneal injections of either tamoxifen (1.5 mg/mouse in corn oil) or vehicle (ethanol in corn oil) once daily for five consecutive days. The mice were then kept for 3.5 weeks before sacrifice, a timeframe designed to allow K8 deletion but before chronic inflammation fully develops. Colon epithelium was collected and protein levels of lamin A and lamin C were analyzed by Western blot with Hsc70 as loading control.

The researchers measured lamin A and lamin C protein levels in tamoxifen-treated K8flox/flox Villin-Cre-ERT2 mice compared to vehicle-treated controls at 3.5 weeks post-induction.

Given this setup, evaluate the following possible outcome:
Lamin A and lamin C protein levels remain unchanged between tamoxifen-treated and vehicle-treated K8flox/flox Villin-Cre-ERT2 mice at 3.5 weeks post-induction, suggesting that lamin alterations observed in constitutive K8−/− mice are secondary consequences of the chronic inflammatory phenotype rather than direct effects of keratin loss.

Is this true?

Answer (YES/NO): NO